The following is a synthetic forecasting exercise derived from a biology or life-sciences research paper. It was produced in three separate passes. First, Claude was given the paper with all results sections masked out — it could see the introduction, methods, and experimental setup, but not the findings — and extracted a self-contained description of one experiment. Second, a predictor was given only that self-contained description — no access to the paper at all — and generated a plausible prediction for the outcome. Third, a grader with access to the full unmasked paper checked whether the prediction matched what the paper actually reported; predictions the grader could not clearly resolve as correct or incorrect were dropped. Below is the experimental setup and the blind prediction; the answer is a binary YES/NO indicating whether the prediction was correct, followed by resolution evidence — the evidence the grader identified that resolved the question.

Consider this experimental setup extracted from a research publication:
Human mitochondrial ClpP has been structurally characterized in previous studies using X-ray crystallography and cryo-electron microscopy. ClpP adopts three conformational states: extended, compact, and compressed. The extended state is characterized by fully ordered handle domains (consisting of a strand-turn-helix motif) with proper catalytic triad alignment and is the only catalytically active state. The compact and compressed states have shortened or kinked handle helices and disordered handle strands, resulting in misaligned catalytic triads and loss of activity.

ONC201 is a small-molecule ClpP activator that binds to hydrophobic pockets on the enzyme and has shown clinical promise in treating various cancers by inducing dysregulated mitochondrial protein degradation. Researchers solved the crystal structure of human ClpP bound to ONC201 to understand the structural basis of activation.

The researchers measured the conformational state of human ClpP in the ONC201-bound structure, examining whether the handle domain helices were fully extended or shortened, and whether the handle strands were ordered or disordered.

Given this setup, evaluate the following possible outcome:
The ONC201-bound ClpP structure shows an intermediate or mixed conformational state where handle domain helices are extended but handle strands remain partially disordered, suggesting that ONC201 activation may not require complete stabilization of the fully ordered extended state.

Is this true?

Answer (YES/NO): NO